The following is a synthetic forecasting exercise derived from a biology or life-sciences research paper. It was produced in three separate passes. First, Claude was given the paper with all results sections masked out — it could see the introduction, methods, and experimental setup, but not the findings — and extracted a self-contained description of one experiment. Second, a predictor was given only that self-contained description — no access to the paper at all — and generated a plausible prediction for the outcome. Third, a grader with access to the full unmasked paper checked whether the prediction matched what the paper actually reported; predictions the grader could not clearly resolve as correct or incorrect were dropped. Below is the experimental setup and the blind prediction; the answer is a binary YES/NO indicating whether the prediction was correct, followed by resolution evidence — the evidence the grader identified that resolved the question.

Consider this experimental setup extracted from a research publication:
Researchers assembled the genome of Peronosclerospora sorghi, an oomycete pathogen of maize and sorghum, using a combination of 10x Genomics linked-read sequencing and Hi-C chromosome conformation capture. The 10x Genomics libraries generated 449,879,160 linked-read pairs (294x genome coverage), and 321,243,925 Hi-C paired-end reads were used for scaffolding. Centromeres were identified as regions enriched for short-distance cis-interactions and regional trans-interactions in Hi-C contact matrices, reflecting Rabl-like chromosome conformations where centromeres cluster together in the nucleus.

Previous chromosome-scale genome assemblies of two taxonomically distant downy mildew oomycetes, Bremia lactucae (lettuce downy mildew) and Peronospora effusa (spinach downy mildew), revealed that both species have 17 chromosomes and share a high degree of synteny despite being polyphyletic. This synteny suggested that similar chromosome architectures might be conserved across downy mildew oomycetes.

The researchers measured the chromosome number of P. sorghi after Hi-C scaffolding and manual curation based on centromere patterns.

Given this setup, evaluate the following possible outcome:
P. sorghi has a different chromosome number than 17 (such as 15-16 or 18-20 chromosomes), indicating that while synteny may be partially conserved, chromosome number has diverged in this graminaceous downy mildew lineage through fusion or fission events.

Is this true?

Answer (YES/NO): NO